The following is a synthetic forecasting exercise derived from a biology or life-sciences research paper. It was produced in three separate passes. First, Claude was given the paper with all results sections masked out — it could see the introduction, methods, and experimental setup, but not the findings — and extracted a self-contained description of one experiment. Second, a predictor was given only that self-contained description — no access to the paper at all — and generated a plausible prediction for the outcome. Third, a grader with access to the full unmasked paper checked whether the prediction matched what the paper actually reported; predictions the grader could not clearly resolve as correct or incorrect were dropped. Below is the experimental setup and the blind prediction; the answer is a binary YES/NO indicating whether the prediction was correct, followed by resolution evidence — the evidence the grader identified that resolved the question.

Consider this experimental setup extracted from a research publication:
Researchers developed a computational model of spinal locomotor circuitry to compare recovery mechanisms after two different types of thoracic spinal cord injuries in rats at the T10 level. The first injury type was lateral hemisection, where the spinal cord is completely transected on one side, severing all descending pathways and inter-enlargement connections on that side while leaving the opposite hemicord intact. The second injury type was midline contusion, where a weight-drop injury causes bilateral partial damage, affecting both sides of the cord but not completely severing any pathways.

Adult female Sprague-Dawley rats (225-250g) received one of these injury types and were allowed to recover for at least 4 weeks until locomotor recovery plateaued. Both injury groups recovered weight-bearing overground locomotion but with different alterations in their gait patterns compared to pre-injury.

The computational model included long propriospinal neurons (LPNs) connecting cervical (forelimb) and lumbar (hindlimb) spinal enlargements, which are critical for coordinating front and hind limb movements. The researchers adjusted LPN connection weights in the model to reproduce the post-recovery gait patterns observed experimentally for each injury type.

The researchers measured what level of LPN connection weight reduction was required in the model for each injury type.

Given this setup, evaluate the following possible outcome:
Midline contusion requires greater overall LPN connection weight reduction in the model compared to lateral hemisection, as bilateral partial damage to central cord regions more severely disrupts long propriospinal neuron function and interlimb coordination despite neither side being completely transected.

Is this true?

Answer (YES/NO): YES